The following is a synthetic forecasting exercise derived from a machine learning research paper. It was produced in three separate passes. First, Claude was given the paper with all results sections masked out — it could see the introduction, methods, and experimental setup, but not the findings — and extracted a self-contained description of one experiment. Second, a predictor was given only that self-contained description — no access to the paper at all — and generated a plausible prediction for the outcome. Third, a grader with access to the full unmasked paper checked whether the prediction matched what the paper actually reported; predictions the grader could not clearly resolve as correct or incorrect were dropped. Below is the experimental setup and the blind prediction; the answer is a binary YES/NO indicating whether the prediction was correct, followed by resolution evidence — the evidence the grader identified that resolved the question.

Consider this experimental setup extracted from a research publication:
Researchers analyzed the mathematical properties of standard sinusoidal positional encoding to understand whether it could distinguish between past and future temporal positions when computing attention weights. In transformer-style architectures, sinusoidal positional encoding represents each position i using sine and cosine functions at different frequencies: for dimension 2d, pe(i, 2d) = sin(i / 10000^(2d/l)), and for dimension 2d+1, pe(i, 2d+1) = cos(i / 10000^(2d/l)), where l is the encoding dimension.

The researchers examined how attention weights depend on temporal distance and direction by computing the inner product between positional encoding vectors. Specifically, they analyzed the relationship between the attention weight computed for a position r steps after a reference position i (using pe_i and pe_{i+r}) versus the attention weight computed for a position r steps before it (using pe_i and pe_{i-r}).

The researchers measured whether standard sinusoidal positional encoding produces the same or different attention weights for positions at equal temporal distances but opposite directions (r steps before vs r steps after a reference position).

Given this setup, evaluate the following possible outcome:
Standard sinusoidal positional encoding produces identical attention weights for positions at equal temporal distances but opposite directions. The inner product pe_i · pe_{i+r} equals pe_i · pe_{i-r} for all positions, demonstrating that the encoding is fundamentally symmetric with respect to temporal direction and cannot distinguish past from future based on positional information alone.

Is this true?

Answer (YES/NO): YES